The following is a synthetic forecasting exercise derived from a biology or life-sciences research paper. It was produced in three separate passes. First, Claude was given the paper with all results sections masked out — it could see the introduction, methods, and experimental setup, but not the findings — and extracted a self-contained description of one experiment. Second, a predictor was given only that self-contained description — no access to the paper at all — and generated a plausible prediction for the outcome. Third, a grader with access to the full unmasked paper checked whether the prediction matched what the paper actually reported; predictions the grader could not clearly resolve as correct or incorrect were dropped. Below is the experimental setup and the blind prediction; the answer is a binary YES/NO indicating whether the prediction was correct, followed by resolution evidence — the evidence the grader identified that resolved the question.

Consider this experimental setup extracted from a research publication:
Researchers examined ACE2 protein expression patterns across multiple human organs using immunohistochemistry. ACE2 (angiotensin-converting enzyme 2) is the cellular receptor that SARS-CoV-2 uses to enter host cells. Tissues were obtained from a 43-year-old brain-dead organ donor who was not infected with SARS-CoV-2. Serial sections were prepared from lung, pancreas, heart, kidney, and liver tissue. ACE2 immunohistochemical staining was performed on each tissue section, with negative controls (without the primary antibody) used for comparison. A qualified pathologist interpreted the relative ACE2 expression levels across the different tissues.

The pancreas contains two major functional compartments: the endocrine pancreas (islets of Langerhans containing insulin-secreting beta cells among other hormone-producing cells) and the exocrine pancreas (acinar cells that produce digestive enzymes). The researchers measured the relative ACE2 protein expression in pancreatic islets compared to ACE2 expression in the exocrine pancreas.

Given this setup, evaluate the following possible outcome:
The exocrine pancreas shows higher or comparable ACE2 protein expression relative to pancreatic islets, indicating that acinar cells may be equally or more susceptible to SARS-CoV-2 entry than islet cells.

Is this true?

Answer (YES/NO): NO